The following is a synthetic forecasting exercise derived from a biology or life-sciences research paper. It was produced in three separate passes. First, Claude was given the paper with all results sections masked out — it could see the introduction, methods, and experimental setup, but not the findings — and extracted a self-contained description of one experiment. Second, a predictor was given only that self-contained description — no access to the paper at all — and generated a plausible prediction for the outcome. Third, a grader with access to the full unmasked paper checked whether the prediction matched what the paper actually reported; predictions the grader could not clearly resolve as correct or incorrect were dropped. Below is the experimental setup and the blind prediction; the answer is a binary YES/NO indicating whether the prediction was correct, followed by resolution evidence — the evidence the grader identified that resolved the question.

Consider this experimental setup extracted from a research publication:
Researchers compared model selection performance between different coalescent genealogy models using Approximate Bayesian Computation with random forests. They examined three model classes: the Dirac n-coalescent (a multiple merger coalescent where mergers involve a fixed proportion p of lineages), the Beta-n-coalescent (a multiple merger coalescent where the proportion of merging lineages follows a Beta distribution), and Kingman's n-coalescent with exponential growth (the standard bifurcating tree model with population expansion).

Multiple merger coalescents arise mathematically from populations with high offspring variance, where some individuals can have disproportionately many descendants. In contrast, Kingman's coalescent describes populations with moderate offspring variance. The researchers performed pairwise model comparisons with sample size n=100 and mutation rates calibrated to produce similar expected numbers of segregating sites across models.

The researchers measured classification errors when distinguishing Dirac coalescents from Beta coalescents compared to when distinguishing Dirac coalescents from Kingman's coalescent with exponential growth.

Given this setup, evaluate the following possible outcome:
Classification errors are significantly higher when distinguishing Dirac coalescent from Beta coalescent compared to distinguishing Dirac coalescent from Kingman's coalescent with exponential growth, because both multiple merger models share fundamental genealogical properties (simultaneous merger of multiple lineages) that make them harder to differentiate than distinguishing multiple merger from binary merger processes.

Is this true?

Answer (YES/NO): NO